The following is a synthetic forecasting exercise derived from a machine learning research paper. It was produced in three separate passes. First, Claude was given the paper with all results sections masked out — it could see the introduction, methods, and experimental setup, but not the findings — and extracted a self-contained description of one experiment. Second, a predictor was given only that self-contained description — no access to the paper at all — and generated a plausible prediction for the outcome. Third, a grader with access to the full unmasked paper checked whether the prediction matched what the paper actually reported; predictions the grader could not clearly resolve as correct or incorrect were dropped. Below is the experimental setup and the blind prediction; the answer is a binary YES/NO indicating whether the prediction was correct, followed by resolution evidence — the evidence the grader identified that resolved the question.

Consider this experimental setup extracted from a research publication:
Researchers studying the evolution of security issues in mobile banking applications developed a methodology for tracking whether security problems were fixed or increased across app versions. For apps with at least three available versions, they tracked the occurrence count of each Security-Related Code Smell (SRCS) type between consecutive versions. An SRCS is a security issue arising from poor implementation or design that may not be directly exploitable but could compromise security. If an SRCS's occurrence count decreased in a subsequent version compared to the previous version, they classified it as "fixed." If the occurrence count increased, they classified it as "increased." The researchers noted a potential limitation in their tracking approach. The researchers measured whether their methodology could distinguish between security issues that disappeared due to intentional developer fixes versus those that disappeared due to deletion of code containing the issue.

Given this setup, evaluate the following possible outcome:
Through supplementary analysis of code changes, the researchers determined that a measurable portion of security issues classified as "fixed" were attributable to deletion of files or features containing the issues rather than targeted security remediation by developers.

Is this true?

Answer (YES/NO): NO